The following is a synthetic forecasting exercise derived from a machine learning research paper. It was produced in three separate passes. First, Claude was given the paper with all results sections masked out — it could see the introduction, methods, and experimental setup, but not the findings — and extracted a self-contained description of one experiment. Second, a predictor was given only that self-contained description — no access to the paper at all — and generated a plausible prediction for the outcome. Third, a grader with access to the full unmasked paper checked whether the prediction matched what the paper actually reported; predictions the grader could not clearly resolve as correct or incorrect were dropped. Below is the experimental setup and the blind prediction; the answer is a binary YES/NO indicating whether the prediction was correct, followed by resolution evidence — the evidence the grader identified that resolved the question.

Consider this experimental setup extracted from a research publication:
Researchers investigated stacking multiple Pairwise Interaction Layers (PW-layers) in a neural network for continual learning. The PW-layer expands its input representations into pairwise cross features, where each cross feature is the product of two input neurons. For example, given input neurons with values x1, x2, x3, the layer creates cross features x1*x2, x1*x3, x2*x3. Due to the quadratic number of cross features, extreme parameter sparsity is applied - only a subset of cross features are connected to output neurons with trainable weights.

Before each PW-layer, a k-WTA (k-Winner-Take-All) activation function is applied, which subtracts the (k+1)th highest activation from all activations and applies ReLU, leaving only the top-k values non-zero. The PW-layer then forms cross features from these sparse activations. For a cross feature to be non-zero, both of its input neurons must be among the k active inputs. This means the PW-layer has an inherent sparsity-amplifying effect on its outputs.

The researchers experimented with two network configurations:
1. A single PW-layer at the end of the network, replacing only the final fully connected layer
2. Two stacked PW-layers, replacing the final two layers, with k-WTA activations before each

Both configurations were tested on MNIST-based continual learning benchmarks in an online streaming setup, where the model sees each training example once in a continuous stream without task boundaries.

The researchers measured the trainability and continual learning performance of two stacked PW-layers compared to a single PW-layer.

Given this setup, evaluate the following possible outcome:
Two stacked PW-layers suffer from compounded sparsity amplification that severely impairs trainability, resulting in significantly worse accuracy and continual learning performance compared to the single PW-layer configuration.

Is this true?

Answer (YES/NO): YES